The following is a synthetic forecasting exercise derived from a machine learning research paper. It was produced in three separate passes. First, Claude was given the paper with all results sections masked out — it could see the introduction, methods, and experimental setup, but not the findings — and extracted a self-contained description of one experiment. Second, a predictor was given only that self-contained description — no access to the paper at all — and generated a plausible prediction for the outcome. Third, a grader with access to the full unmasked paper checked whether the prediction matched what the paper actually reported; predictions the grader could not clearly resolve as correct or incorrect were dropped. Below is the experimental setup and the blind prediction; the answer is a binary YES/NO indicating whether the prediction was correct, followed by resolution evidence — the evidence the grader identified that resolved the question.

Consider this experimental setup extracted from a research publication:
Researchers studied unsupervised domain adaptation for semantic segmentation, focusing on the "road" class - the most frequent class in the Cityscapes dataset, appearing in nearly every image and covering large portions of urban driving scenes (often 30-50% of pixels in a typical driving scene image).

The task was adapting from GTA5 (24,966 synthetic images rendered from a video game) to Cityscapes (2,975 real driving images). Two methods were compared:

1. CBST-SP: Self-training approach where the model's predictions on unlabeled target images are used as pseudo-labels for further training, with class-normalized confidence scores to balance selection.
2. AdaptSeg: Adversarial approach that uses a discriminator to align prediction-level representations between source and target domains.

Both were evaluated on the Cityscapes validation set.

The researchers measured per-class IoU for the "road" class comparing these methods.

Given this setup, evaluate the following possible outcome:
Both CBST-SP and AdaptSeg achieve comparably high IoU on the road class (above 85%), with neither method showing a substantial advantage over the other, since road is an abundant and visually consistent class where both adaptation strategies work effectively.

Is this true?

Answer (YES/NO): NO